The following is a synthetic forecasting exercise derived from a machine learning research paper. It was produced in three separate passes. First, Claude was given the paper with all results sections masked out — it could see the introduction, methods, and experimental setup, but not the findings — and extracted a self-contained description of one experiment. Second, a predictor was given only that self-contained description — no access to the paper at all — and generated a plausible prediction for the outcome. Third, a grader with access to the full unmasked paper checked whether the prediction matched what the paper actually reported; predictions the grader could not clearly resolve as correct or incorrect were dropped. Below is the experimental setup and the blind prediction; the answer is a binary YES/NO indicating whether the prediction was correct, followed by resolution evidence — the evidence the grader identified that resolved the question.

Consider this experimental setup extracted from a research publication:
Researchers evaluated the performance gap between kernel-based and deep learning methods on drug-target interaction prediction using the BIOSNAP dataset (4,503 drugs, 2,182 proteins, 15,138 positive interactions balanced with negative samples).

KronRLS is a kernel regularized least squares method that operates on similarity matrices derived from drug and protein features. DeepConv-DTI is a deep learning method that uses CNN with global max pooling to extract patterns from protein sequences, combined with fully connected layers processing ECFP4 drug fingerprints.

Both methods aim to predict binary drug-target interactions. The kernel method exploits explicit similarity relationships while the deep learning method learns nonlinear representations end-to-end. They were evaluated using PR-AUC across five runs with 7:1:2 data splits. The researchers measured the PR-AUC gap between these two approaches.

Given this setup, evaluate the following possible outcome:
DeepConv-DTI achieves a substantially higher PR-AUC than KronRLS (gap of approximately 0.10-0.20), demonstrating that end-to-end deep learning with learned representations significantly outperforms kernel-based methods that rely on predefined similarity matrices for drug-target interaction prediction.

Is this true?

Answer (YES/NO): NO